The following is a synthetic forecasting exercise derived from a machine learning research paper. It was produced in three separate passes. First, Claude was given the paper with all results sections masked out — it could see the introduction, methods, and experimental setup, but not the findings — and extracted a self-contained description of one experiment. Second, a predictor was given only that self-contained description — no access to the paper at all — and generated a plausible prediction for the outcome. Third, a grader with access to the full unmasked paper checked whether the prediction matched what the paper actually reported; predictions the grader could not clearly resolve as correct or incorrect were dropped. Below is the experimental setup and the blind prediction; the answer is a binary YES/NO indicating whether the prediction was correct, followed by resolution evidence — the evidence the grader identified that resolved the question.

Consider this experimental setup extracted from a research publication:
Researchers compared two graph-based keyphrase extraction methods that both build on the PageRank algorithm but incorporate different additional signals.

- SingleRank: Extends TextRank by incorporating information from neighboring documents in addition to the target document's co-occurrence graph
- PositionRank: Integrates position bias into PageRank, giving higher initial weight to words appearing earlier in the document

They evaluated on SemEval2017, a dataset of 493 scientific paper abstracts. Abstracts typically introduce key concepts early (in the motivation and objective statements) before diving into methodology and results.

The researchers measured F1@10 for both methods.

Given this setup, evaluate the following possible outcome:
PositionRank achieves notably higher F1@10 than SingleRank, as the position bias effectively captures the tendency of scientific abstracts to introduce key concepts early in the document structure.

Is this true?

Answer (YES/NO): NO